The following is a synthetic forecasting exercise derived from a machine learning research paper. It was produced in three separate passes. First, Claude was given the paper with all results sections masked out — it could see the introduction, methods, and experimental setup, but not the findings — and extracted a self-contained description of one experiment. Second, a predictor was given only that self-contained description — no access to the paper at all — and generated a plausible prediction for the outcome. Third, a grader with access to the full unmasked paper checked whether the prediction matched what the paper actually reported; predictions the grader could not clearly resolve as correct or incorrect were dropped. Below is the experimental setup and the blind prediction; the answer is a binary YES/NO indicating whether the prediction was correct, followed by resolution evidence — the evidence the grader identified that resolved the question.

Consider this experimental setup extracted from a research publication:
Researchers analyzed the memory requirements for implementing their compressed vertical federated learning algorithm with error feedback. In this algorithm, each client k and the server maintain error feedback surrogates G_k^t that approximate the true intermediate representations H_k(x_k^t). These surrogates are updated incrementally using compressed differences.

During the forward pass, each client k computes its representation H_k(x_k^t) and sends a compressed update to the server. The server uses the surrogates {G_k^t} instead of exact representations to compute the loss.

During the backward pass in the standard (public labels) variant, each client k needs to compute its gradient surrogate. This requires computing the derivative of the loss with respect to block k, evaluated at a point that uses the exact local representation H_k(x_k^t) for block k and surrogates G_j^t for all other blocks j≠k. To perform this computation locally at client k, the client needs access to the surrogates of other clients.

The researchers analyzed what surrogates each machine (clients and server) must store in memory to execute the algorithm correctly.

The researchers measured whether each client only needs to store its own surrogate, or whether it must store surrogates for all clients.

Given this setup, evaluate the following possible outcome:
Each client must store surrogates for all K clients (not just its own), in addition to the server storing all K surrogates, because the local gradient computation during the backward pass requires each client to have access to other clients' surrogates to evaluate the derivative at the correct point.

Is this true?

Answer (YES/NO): YES